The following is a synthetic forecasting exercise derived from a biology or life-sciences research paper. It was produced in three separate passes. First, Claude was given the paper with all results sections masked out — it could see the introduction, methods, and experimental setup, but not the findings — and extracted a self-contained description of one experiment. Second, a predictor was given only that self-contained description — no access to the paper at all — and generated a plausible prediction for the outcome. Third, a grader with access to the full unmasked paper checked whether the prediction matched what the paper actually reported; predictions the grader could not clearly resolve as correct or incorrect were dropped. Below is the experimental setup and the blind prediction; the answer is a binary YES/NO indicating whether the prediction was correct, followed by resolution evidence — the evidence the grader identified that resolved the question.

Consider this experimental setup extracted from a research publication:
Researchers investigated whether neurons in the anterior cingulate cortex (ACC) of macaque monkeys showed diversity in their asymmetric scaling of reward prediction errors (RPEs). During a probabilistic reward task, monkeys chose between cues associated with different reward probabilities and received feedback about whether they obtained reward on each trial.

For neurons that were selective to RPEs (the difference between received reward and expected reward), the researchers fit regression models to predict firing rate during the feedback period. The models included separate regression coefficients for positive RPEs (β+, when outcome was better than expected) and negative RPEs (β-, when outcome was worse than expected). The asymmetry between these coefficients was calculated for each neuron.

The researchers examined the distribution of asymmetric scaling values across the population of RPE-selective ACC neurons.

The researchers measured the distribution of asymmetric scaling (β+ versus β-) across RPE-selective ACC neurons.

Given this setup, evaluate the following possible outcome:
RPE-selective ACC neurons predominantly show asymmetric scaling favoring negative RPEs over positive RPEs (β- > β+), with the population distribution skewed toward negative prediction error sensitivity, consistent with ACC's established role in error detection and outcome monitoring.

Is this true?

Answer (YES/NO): NO